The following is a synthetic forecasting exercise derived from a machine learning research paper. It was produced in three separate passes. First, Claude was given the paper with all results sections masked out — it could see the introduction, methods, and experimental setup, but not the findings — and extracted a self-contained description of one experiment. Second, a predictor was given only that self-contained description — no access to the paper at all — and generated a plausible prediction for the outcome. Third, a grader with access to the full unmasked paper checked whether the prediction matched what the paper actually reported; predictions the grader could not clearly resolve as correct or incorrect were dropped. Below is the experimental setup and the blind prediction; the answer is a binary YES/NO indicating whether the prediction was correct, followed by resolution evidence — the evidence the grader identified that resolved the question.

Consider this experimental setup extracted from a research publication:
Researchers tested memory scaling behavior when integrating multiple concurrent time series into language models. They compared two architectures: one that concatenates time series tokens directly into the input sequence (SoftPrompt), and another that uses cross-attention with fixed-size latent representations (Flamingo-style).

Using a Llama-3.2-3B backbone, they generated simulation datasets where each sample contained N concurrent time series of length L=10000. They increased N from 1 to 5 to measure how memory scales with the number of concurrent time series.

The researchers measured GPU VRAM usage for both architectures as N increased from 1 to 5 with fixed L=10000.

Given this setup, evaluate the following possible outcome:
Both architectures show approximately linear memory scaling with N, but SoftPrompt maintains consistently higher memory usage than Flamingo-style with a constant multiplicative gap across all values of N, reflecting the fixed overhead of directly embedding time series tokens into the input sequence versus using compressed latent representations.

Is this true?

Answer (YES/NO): NO